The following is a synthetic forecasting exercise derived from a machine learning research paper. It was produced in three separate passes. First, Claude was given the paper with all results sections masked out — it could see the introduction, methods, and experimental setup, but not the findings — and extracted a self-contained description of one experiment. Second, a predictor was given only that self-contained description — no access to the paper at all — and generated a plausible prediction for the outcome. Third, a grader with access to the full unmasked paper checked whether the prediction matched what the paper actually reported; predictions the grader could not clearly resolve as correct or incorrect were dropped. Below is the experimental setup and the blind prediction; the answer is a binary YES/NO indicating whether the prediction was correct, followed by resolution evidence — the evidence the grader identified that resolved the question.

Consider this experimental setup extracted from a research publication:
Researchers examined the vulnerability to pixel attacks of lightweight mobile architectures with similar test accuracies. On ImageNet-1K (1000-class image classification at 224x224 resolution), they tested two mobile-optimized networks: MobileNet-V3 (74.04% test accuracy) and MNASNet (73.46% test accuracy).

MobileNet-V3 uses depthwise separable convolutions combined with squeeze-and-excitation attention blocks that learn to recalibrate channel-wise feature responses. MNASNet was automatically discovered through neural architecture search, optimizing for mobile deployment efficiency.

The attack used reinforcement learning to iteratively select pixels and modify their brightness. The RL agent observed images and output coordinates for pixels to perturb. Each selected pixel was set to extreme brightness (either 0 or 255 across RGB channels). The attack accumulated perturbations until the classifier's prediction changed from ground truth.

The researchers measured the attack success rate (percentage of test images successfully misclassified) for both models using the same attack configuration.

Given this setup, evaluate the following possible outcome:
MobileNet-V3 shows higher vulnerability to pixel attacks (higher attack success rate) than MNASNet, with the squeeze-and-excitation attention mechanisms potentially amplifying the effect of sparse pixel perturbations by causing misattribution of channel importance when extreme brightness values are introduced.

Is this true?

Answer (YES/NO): NO